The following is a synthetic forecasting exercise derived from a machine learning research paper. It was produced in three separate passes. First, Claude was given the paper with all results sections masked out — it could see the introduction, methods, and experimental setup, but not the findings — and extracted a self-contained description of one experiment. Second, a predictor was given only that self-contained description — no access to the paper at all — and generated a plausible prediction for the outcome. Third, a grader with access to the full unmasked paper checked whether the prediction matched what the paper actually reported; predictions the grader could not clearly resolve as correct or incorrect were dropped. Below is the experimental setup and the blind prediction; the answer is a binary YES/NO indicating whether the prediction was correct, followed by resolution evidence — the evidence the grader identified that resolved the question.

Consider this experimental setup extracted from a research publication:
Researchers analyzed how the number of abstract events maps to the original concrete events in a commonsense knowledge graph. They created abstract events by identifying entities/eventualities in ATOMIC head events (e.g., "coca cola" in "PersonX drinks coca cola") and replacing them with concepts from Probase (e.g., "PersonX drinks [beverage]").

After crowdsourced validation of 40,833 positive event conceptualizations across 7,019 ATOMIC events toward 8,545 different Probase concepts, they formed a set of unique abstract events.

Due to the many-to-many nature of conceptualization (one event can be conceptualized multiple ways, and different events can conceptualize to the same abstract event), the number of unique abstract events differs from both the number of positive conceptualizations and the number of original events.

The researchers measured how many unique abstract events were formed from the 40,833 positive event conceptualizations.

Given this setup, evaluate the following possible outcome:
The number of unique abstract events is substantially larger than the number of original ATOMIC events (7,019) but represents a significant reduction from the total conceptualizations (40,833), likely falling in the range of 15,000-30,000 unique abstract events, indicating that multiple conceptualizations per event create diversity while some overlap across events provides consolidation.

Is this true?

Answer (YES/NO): YES